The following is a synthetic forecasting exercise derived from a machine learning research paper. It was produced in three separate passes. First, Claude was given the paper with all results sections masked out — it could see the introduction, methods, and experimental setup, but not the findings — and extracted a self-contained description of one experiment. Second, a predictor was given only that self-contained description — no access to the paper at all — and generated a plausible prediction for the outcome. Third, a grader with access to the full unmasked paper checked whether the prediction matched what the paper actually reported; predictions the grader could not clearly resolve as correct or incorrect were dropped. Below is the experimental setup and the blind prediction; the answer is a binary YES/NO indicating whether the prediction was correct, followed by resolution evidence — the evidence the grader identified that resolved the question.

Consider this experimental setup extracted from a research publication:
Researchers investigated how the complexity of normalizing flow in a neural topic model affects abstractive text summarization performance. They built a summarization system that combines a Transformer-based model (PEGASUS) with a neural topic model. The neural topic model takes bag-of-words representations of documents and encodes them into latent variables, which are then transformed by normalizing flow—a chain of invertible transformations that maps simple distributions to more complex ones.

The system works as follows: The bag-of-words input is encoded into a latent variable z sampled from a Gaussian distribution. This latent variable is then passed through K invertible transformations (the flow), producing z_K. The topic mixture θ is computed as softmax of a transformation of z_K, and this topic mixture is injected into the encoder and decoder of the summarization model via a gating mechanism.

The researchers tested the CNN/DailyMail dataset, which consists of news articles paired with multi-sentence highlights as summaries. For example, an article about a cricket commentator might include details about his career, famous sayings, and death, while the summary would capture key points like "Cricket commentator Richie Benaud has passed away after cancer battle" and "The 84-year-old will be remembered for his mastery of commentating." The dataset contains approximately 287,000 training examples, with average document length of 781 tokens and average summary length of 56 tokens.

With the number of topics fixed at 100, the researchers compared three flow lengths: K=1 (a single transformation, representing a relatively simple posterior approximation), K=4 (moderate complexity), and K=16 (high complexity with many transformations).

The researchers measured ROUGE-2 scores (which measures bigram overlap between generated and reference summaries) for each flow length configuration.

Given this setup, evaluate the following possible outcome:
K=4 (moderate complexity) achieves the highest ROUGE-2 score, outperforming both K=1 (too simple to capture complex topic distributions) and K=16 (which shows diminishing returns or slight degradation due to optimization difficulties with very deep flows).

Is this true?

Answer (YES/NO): YES